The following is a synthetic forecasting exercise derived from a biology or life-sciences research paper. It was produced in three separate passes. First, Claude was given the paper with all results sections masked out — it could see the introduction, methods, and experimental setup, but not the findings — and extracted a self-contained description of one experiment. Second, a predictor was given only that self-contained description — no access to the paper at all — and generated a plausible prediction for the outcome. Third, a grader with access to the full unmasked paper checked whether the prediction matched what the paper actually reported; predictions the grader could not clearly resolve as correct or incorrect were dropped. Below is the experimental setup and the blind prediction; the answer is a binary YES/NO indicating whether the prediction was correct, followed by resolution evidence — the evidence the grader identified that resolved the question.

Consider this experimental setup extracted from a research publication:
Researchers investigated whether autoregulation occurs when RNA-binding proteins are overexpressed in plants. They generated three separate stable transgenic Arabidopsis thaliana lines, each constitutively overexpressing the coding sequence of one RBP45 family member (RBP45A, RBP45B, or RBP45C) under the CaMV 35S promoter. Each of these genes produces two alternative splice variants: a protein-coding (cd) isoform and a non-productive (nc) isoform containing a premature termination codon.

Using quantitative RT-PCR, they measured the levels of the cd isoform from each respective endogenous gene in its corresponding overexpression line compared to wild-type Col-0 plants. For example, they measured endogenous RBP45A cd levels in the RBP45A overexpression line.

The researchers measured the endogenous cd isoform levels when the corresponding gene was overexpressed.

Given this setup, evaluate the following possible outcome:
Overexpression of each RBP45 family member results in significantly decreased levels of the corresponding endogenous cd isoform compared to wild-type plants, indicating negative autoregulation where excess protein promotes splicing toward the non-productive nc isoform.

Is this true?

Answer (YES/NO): YES